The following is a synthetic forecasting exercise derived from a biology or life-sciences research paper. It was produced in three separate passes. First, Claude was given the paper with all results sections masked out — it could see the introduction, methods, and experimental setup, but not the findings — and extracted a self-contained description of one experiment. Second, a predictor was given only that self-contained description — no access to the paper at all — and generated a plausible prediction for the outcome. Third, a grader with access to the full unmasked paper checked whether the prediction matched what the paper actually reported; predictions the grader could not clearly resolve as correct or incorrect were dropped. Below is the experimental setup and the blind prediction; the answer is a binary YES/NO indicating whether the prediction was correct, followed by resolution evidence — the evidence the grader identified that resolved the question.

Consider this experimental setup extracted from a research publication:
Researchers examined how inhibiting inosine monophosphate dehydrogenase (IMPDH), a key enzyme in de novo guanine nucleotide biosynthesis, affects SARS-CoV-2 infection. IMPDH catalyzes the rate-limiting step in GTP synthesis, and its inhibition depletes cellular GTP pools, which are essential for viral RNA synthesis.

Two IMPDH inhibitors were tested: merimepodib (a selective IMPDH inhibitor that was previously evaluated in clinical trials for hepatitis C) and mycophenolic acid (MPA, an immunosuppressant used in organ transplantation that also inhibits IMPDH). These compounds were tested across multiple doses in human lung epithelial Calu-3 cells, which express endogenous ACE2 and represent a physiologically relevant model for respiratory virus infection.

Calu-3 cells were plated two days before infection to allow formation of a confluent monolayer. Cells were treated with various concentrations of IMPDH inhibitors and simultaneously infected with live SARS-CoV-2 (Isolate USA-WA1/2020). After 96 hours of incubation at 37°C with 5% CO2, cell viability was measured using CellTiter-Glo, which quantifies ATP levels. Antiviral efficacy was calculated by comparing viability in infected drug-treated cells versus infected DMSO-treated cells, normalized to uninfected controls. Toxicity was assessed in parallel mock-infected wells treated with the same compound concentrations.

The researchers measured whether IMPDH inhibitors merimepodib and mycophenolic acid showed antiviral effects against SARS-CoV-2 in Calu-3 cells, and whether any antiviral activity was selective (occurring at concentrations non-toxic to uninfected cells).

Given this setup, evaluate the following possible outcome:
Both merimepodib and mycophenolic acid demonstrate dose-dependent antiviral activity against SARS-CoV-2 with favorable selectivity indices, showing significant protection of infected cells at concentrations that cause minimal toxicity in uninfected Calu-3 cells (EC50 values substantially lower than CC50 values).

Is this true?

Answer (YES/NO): NO